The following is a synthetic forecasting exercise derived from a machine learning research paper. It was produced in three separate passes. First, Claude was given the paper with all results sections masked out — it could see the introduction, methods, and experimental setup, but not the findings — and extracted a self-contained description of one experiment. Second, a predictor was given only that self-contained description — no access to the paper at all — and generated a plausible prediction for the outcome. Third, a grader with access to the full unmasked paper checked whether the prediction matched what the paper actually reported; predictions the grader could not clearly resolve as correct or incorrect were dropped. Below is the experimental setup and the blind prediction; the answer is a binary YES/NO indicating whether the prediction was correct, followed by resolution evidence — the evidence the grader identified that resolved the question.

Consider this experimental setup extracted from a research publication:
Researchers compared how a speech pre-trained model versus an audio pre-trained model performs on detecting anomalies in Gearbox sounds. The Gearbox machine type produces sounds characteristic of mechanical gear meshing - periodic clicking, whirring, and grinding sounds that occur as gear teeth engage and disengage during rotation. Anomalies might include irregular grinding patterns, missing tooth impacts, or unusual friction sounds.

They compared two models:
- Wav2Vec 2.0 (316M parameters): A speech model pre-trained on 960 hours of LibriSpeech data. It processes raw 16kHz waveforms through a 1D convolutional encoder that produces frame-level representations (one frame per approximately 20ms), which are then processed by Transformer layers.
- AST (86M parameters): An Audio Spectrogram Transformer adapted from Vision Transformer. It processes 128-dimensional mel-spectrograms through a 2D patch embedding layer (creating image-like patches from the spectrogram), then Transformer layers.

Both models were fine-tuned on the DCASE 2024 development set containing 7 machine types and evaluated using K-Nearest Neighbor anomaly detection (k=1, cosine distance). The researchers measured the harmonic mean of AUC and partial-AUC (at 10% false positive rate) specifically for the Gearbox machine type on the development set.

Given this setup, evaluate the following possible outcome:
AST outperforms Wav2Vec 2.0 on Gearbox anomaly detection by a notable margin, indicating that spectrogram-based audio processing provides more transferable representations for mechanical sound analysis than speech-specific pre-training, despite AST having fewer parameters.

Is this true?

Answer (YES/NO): NO